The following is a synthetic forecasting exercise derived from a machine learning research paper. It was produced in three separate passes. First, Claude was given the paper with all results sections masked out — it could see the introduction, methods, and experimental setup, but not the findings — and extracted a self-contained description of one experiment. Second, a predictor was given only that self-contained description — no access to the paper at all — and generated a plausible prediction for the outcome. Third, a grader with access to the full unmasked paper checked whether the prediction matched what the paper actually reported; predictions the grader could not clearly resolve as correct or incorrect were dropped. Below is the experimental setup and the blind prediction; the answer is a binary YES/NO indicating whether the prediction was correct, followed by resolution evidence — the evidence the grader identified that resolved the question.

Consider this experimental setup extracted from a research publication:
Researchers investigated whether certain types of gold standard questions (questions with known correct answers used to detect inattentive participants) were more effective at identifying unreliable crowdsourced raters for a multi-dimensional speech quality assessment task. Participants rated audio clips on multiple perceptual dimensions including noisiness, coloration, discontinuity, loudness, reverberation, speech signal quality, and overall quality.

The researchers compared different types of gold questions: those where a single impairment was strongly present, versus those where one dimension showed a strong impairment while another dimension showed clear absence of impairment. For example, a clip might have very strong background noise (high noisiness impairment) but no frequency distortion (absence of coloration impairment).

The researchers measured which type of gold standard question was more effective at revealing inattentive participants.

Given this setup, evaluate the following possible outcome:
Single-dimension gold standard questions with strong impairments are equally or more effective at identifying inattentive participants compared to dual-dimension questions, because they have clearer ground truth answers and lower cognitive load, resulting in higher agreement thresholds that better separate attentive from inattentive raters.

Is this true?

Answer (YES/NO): NO